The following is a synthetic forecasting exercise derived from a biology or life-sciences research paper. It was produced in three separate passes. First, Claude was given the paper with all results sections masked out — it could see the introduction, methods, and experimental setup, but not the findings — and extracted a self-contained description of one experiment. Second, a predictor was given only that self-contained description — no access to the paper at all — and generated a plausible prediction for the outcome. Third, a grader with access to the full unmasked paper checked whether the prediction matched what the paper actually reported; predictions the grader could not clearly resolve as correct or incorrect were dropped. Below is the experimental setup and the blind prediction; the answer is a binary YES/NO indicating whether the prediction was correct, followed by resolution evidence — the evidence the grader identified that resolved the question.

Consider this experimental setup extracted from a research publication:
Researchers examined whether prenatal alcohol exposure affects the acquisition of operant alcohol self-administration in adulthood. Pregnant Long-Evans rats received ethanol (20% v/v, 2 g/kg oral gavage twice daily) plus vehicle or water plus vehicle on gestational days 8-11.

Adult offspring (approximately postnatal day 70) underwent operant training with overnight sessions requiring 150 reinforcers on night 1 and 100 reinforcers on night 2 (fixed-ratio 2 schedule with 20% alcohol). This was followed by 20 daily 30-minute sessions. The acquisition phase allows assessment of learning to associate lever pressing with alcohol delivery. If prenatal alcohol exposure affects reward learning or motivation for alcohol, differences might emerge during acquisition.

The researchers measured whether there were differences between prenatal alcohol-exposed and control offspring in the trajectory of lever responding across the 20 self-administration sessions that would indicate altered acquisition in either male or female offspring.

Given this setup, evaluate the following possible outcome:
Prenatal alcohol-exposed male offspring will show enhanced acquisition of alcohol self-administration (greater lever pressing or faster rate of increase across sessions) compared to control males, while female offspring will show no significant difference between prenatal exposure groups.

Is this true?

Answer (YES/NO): NO